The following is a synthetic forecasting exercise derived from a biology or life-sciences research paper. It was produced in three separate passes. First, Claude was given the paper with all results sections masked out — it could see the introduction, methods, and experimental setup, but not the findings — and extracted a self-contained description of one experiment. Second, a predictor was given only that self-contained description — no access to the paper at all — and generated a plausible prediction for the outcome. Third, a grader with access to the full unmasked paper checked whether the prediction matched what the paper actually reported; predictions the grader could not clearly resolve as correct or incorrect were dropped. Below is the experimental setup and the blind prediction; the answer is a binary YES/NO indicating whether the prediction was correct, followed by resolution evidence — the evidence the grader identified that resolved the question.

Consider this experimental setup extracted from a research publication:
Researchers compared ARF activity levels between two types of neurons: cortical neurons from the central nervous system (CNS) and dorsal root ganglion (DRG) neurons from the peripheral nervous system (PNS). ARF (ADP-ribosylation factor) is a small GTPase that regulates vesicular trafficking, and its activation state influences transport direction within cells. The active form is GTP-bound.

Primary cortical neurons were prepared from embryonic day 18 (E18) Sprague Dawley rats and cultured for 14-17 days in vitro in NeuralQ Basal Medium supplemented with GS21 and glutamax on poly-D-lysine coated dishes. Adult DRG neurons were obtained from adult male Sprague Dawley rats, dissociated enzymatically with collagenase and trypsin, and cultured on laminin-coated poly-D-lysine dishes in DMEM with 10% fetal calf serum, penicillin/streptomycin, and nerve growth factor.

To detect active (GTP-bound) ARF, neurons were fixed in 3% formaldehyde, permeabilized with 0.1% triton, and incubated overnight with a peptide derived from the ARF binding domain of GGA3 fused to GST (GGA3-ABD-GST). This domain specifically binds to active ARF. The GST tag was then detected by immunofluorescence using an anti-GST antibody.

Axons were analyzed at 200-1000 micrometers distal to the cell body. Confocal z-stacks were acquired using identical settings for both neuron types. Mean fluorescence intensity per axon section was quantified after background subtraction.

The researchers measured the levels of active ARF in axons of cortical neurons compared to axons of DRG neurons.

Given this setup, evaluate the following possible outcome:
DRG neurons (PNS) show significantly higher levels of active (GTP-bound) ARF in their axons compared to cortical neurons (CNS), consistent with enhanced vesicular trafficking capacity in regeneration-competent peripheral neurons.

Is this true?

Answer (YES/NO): NO